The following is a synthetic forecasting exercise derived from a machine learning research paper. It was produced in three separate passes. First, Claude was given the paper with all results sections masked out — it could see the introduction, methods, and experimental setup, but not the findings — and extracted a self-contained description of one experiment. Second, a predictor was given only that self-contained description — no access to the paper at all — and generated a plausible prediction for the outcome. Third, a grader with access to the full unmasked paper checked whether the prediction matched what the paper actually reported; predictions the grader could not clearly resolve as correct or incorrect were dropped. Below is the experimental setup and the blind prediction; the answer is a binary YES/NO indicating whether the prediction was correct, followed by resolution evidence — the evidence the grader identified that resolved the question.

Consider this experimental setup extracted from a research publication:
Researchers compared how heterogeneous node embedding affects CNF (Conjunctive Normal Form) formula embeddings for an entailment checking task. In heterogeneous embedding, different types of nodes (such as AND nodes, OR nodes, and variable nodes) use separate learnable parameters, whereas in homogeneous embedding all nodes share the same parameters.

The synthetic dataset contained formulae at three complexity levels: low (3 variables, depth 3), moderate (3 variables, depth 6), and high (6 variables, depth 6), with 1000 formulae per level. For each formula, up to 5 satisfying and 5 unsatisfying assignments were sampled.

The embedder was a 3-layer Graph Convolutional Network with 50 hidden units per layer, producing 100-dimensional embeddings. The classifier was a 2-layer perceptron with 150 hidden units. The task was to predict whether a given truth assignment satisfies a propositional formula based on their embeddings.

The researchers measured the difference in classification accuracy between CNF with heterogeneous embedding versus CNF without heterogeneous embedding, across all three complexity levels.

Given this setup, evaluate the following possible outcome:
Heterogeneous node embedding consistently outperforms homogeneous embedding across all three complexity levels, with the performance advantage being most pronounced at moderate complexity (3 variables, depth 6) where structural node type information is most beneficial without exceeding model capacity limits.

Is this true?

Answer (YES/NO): NO